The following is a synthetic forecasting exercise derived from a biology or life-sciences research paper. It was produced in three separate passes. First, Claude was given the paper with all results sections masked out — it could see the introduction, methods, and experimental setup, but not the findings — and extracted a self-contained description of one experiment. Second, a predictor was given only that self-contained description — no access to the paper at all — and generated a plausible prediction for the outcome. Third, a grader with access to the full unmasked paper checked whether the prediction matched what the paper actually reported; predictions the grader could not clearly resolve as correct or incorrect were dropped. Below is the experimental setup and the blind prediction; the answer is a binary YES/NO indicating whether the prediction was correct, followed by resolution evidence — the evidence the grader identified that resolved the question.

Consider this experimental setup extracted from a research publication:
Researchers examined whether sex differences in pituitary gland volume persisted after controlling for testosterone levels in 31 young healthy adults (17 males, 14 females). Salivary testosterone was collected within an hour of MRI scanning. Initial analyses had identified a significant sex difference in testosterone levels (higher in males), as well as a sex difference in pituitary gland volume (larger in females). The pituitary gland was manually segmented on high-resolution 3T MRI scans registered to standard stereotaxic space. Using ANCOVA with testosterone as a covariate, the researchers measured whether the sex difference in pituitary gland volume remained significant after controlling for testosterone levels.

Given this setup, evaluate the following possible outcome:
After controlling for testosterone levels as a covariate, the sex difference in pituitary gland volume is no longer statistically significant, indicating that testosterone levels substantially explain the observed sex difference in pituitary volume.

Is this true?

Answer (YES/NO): NO